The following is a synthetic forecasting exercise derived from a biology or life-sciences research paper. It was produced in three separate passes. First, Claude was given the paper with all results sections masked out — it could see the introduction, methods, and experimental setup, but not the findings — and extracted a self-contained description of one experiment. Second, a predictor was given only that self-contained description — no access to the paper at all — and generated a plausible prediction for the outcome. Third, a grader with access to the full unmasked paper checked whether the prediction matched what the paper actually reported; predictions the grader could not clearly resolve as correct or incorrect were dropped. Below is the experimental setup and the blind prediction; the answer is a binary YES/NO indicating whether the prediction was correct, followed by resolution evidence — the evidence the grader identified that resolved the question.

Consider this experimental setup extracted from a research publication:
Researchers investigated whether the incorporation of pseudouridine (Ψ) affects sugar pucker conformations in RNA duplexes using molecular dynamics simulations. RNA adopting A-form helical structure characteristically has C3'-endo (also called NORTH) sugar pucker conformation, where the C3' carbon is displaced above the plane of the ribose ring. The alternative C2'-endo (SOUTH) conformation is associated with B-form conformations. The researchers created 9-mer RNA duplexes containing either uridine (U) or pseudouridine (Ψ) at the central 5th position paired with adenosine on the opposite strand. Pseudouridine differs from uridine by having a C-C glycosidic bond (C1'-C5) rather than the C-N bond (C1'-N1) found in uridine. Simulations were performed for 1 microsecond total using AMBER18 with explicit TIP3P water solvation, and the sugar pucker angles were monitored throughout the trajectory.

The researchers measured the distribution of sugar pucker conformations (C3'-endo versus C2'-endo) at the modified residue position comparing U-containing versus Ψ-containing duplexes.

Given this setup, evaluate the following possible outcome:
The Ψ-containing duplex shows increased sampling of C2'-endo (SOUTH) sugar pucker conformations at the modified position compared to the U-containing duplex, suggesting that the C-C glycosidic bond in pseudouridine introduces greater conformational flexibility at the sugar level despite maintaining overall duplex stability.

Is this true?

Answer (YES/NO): NO